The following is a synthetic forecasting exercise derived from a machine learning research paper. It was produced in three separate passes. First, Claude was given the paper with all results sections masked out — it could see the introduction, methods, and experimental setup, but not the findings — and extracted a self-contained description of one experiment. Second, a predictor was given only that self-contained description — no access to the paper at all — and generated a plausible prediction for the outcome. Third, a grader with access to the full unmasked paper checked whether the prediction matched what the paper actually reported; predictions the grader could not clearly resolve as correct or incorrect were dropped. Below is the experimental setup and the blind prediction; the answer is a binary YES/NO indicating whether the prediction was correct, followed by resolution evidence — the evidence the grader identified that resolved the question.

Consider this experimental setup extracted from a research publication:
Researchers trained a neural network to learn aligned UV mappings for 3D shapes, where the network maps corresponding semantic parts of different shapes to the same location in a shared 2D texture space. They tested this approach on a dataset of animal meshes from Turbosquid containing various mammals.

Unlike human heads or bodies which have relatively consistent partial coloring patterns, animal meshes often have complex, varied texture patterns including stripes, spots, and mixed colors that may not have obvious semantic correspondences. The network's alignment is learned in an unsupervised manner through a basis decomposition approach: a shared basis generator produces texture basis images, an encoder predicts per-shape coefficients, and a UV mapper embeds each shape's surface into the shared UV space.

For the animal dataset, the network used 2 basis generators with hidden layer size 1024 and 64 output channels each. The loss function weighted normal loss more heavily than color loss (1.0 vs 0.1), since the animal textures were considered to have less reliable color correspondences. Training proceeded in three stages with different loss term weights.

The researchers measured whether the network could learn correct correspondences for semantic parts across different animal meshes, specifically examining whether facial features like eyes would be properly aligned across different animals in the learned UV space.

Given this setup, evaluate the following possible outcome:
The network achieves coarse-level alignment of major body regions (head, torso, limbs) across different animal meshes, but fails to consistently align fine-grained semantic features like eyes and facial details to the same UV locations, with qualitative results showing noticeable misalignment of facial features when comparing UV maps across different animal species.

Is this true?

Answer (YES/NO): YES